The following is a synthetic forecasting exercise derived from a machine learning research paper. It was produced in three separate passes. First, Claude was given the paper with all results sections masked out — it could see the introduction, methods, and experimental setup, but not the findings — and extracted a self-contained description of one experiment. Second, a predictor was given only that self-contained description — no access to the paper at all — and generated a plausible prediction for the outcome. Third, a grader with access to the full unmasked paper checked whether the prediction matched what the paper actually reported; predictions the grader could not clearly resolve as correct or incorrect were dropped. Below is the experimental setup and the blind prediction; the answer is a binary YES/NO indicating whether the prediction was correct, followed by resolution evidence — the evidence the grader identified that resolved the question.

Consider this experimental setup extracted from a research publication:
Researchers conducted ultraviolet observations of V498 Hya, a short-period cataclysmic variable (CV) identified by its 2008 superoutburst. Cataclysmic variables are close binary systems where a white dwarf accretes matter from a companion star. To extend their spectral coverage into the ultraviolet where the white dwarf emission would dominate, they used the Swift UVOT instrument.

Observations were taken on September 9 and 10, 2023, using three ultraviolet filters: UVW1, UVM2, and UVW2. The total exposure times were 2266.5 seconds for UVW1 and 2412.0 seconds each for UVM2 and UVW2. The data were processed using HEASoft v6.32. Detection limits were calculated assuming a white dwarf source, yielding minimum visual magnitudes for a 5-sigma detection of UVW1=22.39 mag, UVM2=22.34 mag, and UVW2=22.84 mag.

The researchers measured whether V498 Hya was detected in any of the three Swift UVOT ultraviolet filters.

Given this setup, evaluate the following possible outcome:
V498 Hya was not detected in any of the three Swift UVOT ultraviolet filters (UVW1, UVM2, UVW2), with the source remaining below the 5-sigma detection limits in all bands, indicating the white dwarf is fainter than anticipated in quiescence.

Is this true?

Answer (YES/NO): YES